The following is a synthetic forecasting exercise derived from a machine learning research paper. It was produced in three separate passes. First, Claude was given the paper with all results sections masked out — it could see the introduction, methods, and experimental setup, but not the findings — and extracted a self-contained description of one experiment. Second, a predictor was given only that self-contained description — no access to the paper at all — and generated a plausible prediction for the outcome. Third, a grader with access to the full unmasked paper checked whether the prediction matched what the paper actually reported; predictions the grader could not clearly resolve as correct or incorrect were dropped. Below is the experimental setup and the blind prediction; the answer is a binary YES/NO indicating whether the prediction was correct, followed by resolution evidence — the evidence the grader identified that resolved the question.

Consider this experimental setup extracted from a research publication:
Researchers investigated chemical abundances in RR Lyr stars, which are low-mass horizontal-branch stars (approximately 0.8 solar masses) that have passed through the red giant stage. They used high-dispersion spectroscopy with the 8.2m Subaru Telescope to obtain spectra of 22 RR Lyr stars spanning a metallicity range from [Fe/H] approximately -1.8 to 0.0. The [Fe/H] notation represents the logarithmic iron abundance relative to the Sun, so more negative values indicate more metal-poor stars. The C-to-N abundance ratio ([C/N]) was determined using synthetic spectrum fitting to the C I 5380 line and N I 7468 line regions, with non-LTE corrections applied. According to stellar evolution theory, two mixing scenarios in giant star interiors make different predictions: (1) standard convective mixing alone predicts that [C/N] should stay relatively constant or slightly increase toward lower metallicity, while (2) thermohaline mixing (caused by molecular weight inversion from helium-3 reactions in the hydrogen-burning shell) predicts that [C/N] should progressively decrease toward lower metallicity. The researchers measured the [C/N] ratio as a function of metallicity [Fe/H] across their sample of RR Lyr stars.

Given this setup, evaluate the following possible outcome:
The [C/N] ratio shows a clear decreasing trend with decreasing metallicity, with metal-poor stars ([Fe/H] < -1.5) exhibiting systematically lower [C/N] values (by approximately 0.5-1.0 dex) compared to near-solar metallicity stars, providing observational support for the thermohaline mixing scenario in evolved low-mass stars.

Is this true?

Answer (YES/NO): YES